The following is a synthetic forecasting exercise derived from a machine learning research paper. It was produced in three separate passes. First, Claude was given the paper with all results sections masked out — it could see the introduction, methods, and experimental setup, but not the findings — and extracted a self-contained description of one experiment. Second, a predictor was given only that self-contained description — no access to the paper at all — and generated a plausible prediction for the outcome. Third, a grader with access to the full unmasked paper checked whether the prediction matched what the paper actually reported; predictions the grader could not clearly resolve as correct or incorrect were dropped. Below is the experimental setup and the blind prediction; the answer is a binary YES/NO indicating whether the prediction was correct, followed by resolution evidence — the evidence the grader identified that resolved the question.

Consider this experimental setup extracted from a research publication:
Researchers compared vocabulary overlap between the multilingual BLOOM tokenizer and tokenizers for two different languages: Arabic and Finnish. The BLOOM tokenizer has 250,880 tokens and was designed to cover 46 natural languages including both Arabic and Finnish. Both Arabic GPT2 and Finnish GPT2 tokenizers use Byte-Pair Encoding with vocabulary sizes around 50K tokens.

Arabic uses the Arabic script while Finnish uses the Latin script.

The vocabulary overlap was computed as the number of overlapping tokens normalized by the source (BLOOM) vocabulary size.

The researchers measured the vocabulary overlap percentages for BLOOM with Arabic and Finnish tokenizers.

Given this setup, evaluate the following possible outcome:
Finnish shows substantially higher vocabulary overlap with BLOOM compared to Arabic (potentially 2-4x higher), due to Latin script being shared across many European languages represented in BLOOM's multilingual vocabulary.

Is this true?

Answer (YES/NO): NO